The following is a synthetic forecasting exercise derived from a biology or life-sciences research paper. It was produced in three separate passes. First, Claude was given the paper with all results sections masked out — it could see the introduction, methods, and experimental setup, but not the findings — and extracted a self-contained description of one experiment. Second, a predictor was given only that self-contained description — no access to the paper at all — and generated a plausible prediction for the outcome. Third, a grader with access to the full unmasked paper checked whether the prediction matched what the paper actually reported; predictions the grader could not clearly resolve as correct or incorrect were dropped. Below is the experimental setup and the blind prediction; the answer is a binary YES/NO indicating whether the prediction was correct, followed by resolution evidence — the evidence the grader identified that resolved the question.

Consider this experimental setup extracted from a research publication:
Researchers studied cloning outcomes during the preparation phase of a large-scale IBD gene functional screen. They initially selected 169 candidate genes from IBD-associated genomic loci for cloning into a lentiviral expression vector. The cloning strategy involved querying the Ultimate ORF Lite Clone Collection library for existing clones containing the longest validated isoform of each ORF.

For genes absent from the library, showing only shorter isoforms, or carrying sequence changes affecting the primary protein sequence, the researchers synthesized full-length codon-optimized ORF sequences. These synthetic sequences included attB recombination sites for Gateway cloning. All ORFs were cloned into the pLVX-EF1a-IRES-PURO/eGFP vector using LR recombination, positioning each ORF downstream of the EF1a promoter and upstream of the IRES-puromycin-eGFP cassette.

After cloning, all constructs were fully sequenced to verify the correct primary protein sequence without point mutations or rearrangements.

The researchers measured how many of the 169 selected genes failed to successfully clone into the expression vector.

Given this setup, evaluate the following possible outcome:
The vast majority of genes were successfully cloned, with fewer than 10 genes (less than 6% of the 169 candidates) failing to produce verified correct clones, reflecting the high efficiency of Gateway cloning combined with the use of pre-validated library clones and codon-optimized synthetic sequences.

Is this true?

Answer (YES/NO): NO